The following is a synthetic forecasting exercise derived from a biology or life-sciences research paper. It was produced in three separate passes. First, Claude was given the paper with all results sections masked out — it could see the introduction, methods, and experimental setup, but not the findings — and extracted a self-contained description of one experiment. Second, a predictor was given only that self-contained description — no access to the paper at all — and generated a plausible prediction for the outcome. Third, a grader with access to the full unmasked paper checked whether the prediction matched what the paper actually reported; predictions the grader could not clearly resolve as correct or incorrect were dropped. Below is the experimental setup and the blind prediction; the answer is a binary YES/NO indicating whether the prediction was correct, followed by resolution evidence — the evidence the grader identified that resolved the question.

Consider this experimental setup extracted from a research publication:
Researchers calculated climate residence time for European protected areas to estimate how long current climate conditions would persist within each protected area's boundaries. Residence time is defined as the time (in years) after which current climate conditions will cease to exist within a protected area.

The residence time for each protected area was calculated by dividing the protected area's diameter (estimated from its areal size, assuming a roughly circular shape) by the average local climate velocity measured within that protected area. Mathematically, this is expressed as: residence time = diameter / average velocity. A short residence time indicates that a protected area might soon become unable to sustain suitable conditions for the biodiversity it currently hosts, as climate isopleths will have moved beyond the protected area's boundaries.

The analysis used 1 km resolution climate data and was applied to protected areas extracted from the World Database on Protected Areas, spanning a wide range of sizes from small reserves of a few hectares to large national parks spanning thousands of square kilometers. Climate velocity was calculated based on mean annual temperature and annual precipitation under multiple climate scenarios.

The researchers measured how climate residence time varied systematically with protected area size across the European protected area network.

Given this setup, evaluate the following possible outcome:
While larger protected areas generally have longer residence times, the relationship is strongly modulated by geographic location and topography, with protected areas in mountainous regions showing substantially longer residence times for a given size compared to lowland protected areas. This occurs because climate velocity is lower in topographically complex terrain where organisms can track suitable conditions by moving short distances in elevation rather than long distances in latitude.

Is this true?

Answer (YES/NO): YES